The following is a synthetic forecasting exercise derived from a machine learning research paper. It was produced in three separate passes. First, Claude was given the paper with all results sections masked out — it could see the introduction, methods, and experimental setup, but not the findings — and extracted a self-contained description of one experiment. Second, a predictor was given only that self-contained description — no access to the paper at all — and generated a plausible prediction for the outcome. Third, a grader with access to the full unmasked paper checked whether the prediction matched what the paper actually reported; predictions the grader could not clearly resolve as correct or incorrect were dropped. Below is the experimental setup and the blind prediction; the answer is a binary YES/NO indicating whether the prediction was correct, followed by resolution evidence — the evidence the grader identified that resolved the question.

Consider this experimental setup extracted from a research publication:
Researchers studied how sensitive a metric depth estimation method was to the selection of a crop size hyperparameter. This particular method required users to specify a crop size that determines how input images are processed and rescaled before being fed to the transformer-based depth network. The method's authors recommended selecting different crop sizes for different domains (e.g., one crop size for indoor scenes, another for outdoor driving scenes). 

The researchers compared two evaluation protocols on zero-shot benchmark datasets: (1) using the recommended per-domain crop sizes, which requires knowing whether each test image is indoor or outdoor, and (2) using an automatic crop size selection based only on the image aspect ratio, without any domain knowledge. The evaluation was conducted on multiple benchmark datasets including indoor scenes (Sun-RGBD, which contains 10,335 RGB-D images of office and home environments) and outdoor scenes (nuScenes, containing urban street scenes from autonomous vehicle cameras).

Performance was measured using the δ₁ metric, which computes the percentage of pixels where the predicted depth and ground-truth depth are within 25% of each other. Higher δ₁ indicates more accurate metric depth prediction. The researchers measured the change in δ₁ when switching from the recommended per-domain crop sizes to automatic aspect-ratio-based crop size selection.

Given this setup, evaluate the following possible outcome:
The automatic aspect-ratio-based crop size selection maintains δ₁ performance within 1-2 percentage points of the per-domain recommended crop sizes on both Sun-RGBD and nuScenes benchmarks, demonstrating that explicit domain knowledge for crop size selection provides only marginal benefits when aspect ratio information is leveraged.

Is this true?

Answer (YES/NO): NO